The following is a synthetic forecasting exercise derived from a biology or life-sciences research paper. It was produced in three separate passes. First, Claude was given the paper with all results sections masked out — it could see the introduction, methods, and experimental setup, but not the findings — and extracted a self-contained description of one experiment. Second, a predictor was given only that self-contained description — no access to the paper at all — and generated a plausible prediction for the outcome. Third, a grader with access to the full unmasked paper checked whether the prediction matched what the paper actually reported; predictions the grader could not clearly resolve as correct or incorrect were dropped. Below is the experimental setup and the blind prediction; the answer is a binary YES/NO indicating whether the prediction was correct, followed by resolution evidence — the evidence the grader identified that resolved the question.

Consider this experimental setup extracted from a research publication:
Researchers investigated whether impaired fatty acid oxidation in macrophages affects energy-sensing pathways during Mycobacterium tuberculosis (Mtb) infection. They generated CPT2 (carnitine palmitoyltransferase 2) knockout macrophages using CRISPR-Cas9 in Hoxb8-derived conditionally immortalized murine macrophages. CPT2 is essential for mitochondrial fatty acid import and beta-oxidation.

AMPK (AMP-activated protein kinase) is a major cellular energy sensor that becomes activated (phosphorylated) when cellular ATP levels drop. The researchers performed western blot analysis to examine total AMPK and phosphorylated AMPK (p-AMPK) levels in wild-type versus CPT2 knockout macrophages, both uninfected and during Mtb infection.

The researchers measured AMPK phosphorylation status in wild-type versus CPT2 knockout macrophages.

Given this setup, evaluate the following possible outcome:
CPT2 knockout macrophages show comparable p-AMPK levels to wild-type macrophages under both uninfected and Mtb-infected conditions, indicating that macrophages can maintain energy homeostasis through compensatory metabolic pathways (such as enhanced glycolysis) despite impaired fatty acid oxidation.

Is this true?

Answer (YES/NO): NO